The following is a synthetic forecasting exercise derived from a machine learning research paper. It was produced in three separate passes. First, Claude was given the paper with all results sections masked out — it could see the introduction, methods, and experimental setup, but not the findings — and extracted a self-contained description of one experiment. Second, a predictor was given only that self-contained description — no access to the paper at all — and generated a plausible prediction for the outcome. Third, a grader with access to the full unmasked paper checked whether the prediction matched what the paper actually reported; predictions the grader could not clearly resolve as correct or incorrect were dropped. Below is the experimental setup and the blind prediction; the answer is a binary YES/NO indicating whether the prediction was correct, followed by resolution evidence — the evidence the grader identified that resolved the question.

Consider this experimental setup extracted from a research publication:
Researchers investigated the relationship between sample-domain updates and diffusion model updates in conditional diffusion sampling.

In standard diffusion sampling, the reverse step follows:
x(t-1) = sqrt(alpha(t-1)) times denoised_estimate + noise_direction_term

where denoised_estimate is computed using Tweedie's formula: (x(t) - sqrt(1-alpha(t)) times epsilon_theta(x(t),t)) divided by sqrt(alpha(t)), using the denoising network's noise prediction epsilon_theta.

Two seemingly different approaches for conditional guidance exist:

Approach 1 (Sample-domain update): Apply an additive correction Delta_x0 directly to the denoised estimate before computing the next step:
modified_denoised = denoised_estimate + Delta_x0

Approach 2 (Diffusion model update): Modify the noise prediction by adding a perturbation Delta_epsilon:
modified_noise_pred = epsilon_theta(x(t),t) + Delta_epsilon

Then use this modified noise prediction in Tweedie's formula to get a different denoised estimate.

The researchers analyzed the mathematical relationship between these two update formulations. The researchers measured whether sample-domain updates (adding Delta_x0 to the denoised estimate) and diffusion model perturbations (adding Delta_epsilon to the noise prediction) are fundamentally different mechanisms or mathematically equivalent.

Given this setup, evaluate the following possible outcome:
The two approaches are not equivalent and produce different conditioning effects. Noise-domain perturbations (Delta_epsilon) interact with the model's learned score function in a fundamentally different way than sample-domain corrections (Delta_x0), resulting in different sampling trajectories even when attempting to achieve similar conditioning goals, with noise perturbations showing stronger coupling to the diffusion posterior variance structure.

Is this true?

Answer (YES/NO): NO